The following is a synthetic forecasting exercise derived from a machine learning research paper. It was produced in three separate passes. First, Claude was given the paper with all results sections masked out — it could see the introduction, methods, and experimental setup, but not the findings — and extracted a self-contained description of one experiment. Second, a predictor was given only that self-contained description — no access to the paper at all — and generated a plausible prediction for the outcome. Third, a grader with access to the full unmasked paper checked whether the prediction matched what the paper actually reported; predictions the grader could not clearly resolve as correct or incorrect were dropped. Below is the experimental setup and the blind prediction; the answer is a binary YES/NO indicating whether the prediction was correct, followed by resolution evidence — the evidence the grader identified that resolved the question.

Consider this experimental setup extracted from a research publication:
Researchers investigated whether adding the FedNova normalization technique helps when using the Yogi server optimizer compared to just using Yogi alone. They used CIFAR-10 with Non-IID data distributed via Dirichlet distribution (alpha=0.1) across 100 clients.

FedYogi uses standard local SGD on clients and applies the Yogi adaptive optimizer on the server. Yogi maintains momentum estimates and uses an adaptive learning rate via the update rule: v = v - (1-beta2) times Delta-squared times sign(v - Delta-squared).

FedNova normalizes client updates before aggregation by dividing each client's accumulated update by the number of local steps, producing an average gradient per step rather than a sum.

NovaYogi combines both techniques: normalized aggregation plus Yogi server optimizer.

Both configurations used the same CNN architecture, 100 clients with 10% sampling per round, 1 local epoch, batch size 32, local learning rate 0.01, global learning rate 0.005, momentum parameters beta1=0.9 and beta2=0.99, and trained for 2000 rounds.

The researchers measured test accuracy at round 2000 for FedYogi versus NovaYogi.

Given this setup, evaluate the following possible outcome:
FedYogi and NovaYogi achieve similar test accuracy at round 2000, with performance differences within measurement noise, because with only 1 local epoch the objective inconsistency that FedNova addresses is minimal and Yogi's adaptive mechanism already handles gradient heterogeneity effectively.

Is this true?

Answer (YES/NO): NO